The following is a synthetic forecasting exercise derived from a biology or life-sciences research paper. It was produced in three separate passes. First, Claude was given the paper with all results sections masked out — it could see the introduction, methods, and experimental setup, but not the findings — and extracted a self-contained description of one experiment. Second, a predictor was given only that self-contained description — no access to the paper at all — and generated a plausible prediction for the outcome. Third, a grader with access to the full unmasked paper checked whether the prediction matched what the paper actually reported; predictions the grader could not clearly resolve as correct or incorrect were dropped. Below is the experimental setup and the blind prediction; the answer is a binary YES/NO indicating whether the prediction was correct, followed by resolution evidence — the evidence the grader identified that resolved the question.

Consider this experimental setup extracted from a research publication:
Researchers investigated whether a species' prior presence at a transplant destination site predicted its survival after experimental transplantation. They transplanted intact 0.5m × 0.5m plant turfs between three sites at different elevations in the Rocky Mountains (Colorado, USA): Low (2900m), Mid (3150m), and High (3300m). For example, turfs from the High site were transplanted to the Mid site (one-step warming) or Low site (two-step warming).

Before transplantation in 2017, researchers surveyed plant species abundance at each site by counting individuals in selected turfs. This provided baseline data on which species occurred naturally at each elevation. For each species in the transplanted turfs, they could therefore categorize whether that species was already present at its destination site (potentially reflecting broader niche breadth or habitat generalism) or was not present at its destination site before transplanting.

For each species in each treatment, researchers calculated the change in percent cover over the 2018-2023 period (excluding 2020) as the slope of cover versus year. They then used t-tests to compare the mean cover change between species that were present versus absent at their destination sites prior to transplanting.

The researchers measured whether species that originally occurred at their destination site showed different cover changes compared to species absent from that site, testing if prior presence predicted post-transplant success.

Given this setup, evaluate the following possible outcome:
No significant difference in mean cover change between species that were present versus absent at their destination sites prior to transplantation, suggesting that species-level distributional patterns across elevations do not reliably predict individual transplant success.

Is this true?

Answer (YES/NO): YES